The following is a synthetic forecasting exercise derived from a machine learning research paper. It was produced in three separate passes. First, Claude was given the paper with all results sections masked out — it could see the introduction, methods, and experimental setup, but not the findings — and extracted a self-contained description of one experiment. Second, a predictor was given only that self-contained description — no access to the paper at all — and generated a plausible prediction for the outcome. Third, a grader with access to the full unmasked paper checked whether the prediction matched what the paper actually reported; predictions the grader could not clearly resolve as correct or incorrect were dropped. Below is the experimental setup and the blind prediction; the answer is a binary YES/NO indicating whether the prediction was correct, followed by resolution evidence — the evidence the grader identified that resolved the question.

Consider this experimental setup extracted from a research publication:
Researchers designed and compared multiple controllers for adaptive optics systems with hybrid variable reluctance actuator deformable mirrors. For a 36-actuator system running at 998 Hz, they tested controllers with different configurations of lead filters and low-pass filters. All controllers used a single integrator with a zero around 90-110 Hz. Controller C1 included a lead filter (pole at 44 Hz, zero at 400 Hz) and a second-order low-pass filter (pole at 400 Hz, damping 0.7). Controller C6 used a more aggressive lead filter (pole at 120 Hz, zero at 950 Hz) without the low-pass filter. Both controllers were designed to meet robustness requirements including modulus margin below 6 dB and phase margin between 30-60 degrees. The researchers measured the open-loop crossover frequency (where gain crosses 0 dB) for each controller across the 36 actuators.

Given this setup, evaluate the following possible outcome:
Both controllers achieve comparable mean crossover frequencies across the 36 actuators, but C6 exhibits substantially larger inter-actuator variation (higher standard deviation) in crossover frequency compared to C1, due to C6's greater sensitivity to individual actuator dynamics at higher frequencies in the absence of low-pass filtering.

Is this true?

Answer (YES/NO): NO